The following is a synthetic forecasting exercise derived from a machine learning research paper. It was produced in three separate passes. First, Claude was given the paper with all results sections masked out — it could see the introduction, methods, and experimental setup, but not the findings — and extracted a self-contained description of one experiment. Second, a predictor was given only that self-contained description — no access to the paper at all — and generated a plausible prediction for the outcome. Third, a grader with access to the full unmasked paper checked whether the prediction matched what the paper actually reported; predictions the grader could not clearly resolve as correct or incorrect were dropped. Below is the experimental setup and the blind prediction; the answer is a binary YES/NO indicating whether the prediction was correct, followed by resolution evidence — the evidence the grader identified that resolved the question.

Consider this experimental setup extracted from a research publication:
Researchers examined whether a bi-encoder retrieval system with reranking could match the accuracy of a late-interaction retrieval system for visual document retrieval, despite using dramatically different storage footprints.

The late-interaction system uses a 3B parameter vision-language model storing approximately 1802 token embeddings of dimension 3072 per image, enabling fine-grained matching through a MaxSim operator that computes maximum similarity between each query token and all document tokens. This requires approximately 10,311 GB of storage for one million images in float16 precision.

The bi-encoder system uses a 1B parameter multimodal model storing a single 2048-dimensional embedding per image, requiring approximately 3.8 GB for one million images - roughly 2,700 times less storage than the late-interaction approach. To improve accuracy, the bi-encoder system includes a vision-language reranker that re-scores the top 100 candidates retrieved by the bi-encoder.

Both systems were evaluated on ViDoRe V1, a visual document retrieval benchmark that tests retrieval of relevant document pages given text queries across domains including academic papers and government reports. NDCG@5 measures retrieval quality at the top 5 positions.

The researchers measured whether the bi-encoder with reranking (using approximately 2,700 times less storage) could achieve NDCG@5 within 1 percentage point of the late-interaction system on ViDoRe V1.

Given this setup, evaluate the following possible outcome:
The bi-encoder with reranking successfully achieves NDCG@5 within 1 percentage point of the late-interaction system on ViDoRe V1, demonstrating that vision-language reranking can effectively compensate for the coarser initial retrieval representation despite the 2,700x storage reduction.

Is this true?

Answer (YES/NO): YES